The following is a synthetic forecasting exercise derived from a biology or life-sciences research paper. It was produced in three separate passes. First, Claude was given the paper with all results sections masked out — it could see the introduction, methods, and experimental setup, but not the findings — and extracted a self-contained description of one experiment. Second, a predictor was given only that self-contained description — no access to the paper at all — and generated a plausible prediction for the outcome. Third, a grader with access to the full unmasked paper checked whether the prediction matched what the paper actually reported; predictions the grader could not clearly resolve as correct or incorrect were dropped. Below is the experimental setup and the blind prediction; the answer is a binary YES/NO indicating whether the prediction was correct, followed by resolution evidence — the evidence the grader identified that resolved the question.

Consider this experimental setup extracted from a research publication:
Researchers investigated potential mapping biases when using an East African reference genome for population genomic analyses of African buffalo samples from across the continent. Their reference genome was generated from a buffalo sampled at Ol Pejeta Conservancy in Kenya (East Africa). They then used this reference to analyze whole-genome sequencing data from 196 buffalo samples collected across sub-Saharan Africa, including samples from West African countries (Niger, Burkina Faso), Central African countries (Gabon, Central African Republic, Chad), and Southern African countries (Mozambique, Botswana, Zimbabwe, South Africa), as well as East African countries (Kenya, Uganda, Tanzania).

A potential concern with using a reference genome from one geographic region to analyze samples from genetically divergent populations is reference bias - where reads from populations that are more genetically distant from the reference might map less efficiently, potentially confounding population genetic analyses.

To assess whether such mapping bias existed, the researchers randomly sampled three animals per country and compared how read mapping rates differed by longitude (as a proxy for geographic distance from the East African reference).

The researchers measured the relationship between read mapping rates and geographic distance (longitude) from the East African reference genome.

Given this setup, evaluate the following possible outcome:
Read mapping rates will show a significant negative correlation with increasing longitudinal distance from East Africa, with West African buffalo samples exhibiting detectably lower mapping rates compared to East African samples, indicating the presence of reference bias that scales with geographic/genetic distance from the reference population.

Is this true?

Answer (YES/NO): NO